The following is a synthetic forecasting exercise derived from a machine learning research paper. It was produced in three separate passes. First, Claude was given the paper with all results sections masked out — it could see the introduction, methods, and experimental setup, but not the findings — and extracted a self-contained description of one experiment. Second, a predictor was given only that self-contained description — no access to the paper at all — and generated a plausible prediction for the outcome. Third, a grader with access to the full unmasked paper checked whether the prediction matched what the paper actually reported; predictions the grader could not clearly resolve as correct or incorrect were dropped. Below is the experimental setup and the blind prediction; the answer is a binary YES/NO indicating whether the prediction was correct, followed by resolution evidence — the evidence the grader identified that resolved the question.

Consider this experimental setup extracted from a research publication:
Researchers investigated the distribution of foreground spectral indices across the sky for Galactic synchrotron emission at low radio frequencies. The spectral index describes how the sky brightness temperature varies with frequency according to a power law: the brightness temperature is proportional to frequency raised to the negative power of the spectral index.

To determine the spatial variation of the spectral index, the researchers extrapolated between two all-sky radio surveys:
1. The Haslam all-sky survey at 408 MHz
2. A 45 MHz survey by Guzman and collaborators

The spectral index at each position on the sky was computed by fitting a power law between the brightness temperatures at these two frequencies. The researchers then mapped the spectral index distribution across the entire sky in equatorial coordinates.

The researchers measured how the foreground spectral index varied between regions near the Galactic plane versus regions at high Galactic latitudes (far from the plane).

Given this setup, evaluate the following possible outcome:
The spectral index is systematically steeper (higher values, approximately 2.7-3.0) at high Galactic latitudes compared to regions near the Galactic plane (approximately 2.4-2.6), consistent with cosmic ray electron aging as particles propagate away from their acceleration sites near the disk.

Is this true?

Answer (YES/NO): NO